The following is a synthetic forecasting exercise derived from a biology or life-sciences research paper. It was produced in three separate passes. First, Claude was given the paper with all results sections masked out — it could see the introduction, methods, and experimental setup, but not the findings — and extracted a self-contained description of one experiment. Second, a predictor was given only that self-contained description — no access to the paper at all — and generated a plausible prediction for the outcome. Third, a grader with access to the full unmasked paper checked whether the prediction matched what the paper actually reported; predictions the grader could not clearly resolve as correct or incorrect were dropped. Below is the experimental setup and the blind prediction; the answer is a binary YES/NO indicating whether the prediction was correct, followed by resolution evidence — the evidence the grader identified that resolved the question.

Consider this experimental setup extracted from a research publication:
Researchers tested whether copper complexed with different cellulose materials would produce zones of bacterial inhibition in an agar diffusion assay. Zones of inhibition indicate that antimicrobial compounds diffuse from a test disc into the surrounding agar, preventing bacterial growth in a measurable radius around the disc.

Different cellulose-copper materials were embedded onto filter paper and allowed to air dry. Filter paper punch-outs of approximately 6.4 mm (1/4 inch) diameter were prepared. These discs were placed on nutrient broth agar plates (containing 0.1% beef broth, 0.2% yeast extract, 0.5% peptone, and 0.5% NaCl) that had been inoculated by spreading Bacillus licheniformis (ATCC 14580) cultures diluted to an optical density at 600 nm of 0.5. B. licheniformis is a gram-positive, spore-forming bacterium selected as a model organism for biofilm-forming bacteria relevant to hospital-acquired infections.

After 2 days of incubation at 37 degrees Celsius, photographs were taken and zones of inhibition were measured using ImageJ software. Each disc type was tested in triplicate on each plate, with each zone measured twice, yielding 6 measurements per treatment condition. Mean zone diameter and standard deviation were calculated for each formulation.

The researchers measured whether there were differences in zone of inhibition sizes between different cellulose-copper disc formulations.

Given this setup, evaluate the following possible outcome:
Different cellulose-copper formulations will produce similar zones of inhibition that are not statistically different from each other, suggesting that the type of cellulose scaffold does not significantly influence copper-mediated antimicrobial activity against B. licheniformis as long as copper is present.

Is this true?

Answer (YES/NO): NO